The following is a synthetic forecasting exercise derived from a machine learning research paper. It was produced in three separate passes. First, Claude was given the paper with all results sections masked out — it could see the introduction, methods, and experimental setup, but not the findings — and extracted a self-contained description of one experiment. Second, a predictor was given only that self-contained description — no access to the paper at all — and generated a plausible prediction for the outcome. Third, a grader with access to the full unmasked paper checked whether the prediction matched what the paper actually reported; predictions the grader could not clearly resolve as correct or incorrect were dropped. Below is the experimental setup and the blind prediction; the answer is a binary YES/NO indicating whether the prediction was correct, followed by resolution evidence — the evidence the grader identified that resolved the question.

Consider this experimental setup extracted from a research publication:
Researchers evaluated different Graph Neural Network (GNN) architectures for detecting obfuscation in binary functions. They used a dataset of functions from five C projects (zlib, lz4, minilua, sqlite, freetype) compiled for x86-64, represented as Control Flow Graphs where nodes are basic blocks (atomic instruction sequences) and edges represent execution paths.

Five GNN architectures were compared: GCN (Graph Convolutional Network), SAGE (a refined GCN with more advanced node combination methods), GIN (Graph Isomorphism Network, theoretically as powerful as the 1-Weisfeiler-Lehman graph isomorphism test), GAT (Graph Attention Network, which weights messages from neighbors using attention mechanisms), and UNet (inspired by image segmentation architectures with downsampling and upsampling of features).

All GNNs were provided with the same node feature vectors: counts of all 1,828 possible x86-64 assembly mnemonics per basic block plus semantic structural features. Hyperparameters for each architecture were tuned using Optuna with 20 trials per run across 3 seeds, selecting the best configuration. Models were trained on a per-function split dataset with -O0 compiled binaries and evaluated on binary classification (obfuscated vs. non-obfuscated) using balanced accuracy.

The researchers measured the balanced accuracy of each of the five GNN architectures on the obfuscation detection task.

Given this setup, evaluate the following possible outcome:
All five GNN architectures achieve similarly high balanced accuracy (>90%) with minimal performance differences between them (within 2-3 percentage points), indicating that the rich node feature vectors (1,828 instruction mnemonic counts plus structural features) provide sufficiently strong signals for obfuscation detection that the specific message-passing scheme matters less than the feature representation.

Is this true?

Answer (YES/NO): NO